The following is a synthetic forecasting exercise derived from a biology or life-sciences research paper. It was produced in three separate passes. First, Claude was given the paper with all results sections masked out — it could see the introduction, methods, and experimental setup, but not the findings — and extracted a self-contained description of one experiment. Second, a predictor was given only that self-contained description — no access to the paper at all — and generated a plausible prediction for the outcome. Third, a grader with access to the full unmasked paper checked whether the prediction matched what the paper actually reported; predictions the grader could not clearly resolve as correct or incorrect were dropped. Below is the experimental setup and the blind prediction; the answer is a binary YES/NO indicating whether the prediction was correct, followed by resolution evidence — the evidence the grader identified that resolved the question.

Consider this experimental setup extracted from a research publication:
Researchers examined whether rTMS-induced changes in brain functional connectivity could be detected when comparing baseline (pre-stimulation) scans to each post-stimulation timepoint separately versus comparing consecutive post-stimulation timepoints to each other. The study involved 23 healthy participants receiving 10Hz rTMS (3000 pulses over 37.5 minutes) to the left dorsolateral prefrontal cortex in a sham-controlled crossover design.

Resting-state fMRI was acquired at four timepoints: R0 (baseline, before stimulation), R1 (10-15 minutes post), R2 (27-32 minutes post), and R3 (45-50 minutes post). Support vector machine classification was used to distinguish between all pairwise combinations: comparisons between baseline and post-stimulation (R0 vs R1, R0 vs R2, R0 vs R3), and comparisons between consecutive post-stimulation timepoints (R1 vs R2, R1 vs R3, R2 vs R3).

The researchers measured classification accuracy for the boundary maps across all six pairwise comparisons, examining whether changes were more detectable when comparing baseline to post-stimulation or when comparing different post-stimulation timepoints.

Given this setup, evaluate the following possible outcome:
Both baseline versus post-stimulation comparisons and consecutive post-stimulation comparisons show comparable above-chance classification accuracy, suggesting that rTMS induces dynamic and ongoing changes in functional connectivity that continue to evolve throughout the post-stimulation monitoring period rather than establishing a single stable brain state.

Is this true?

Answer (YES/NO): NO